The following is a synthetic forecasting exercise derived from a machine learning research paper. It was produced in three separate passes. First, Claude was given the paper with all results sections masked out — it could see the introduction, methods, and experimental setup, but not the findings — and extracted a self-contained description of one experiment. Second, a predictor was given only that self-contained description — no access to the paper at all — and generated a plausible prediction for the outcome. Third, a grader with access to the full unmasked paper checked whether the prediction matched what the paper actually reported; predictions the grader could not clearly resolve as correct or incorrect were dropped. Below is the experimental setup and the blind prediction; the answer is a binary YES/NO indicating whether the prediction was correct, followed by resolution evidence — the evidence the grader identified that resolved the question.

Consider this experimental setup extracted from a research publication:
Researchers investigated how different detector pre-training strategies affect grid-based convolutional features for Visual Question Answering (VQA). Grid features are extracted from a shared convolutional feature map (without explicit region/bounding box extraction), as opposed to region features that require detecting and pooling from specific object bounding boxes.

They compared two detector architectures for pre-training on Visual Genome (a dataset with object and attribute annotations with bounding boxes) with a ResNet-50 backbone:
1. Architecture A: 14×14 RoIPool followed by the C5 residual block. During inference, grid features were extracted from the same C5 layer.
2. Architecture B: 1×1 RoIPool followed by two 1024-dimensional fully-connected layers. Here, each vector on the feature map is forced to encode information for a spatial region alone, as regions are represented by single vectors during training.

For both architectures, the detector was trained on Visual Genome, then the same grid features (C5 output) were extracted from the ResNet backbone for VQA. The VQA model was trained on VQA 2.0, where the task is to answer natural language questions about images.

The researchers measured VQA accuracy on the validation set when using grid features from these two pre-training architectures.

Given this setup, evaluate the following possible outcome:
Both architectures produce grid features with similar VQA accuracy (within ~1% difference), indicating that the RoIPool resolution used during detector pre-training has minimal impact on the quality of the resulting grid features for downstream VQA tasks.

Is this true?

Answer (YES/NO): NO